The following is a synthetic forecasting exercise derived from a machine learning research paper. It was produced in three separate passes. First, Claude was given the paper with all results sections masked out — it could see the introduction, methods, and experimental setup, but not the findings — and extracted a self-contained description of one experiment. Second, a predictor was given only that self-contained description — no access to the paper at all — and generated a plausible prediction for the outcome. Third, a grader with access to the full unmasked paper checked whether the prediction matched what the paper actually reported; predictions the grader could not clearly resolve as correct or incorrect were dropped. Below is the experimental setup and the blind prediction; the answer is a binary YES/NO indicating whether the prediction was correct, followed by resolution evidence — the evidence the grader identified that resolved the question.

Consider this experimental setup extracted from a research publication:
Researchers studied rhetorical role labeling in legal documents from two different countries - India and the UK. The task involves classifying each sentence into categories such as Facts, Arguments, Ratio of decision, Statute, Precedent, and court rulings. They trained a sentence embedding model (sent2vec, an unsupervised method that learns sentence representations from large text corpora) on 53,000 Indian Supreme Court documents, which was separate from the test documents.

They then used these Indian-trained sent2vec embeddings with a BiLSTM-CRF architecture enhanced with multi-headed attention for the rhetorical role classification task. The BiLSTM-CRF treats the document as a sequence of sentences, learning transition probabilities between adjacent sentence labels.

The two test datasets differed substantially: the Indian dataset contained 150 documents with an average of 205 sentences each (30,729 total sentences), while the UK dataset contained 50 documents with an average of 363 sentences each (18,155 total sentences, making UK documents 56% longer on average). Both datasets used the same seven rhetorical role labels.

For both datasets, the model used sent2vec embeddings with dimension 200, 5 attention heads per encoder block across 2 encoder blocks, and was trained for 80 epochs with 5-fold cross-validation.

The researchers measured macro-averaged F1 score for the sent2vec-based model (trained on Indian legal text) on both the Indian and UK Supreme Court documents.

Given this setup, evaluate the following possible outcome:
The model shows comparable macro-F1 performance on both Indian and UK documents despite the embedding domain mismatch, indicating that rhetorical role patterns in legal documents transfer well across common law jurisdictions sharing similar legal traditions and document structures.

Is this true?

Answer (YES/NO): NO